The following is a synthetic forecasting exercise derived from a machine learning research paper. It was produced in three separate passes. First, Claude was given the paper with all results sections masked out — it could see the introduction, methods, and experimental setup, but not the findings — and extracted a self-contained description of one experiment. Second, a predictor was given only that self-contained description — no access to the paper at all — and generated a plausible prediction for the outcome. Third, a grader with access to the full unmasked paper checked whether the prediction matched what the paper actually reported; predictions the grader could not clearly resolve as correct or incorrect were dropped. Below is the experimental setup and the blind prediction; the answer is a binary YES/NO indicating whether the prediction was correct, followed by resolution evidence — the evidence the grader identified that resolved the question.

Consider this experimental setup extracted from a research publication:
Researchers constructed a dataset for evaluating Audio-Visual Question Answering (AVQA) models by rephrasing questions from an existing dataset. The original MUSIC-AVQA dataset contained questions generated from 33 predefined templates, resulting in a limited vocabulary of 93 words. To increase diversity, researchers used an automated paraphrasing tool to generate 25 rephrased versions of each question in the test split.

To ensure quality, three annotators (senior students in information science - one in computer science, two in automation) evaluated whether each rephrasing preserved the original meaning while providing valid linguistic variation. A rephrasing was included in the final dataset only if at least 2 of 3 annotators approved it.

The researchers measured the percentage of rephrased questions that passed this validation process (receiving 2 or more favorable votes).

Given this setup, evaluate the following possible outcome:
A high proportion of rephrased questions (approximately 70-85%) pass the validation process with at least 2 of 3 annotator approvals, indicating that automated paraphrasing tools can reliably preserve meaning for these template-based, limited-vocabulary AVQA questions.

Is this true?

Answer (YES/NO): NO